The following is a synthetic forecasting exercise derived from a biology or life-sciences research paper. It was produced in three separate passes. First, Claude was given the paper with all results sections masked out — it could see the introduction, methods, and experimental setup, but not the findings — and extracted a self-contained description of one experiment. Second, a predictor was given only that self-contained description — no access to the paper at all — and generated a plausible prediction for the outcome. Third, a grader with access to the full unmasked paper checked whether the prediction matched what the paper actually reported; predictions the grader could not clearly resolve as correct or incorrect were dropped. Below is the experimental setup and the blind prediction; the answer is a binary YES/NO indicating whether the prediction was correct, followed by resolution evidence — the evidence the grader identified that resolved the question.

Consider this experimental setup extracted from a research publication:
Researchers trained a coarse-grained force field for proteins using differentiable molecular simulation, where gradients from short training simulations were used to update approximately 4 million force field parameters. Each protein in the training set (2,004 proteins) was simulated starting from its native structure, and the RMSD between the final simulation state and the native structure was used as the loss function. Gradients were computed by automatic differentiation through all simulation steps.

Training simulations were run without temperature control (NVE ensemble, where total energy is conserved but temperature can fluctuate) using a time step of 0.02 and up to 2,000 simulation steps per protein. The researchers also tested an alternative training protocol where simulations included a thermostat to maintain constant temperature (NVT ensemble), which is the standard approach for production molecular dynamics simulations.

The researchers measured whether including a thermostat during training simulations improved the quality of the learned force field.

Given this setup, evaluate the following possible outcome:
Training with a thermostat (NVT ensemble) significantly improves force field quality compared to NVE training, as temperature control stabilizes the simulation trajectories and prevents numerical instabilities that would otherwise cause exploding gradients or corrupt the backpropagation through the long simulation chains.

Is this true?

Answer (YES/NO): NO